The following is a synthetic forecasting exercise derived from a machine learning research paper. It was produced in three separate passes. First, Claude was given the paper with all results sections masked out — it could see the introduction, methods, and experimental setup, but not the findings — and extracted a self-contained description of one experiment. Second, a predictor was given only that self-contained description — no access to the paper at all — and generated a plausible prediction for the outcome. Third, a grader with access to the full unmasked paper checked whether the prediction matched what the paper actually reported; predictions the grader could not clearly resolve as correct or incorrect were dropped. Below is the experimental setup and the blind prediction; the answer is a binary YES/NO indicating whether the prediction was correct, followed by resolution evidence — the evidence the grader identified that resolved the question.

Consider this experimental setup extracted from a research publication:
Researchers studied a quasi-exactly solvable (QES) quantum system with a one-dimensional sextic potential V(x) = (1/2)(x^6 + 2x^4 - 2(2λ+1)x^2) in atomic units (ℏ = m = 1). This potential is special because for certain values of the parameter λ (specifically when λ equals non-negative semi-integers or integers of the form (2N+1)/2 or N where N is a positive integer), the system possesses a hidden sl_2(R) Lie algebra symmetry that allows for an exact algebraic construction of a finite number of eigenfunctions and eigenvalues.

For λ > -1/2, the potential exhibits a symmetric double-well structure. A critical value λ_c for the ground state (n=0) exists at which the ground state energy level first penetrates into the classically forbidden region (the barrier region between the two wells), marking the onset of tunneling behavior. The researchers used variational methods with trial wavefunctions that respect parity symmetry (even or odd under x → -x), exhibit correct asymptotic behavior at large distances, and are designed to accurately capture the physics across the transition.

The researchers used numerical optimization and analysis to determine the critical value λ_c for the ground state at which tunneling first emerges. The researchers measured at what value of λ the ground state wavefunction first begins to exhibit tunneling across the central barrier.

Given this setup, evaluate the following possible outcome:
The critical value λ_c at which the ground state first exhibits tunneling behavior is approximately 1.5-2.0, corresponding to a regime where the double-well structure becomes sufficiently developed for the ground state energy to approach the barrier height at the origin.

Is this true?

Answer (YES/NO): NO